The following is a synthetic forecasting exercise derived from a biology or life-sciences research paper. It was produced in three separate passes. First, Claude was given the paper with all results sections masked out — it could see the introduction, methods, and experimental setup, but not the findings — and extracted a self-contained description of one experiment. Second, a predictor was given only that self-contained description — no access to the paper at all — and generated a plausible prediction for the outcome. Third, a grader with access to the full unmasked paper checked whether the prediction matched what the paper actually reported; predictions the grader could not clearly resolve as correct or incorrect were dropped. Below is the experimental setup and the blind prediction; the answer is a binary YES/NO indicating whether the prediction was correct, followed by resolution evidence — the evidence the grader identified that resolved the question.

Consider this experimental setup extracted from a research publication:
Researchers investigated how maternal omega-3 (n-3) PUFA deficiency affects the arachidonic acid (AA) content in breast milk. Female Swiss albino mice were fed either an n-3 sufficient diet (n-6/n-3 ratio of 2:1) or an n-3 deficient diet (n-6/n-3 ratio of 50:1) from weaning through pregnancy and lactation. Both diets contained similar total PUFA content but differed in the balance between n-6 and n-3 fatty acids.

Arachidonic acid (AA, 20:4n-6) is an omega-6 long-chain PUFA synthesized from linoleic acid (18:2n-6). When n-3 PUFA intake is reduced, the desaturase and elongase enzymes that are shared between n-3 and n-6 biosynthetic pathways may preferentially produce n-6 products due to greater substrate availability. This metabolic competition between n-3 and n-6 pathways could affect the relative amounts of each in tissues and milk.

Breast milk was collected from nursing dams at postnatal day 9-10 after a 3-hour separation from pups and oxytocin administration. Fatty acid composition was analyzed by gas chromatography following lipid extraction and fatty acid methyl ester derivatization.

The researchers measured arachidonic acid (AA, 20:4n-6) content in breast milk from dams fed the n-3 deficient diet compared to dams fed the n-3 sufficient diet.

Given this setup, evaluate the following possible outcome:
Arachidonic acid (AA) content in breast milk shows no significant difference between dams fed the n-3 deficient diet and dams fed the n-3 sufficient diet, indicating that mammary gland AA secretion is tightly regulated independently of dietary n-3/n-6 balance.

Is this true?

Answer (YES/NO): YES